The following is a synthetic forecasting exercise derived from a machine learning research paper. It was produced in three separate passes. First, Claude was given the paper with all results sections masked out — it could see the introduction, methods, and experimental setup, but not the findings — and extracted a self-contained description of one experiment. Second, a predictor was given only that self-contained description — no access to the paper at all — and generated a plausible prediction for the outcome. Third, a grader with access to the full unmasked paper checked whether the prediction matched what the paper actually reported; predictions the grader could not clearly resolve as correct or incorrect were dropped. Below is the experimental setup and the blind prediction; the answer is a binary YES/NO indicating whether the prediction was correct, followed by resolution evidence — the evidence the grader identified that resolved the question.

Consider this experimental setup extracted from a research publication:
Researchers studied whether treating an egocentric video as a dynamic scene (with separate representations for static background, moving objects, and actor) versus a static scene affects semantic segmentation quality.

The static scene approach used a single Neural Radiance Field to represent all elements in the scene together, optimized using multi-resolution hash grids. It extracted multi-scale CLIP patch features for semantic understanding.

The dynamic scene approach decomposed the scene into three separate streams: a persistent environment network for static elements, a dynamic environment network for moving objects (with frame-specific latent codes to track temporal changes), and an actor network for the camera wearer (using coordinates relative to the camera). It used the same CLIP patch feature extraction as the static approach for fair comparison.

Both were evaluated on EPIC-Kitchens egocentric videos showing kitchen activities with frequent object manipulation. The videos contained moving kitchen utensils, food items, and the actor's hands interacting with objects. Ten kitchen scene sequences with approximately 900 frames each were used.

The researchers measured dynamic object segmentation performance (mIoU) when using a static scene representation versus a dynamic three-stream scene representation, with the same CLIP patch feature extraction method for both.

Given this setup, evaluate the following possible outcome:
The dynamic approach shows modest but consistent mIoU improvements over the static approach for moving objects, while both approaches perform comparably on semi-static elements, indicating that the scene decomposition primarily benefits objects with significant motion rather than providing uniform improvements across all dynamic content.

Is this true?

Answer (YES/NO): NO